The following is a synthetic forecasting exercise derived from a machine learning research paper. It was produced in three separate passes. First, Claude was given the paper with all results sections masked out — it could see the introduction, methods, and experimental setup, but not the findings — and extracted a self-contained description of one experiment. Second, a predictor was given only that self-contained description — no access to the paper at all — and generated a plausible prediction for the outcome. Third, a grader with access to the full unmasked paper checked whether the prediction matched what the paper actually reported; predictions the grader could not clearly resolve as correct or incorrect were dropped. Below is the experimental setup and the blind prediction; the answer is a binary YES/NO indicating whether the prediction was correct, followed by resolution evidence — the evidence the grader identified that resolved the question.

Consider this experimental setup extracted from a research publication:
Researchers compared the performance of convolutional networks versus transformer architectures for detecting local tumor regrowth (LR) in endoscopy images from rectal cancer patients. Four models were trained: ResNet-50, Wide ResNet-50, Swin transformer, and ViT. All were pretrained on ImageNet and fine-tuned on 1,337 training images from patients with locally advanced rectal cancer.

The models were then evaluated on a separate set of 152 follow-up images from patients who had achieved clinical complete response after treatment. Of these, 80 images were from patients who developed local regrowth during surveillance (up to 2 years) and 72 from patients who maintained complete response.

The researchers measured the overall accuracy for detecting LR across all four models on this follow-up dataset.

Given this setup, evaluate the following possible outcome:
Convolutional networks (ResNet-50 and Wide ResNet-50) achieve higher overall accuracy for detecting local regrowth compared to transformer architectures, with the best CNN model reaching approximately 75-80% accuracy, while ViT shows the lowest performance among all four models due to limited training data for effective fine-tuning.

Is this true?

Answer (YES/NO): NO